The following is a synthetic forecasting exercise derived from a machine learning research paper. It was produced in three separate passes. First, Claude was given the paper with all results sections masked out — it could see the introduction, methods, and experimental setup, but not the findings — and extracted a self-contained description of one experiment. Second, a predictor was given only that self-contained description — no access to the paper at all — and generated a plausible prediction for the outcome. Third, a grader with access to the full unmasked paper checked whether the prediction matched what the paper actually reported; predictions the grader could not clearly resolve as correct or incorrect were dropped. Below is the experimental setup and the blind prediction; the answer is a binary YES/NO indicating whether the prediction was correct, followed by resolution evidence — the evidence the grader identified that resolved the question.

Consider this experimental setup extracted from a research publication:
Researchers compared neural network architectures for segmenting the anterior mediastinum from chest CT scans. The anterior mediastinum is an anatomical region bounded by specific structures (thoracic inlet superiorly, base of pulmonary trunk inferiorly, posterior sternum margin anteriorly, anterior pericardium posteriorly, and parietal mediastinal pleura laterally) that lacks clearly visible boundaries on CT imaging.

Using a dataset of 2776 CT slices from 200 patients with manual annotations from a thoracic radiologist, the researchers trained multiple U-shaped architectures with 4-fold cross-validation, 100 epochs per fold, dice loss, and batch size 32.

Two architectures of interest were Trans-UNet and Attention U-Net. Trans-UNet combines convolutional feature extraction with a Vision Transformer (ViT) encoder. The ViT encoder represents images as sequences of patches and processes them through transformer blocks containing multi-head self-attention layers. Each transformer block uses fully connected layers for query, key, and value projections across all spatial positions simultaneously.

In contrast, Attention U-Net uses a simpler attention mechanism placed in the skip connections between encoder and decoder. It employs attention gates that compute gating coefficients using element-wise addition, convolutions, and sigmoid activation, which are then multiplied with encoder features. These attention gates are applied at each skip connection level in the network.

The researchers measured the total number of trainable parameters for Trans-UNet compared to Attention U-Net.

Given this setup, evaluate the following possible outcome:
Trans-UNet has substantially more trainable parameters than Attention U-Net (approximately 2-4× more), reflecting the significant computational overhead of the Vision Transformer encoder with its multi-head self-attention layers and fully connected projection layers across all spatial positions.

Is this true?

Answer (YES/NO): YES